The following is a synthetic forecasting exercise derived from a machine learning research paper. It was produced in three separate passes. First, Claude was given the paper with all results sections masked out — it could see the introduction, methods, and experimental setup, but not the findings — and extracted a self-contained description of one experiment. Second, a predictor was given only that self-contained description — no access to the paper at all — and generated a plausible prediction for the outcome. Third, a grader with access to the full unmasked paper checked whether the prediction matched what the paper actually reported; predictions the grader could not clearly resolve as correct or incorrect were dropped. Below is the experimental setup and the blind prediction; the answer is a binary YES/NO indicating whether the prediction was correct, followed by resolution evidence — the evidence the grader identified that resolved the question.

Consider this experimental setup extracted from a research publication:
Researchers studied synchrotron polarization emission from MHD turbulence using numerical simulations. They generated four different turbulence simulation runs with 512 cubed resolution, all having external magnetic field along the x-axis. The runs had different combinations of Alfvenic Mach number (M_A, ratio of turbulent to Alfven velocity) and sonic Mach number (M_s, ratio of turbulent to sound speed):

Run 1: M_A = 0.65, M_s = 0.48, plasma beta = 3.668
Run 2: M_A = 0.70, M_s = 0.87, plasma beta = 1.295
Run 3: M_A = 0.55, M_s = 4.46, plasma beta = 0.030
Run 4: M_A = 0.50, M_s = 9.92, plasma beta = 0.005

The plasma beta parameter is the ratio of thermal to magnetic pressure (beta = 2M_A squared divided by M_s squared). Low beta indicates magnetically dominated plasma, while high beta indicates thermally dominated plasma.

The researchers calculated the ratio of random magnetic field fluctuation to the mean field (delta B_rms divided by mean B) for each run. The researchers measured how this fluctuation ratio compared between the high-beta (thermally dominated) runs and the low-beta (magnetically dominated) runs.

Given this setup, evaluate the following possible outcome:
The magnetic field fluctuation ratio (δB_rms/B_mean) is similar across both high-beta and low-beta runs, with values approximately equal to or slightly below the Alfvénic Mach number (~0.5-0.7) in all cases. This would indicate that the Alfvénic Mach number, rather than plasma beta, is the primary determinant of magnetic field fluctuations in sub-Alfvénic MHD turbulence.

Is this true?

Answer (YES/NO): NO